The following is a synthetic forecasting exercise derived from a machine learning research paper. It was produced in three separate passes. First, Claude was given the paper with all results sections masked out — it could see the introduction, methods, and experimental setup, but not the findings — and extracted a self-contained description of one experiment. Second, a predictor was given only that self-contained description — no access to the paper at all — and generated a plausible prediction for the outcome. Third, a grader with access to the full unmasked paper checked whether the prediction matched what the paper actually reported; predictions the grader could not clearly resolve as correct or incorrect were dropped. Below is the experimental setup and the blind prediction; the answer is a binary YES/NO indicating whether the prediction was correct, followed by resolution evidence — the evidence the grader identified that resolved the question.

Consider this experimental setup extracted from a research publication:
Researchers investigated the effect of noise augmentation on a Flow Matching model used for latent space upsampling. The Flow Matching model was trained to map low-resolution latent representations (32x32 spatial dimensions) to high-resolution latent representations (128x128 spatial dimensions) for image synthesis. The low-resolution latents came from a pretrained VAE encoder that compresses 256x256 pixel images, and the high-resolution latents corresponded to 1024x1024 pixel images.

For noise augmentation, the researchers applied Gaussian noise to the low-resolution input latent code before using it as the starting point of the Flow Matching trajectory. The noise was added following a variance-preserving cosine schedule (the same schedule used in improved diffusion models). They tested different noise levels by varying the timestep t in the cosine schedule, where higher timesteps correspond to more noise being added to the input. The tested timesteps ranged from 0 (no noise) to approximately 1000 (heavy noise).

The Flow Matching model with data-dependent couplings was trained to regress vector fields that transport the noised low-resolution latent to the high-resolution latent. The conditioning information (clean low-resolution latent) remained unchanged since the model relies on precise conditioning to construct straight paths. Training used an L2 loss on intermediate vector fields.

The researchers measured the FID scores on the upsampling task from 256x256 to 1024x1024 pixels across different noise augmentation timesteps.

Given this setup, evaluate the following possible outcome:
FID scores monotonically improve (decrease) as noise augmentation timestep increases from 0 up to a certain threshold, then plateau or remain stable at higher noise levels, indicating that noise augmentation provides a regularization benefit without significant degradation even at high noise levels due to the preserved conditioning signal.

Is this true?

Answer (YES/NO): NO